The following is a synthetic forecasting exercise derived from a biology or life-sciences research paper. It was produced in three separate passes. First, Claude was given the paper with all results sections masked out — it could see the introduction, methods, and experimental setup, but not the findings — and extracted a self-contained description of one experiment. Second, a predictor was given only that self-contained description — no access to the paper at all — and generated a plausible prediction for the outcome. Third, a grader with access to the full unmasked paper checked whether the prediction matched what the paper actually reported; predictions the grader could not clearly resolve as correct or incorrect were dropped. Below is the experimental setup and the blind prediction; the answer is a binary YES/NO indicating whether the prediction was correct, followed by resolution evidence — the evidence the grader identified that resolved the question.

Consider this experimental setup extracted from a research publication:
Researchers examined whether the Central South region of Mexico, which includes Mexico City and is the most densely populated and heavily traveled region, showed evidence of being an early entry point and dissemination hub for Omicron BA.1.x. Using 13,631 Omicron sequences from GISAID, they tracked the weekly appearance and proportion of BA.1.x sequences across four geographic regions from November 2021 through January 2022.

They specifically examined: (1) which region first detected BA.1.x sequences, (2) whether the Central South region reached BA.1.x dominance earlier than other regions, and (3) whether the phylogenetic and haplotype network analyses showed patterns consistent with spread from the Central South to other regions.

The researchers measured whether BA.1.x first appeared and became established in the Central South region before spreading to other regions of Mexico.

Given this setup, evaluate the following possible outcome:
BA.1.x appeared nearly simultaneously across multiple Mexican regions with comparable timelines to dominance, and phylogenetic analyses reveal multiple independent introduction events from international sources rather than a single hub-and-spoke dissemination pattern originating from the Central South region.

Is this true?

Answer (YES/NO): NO